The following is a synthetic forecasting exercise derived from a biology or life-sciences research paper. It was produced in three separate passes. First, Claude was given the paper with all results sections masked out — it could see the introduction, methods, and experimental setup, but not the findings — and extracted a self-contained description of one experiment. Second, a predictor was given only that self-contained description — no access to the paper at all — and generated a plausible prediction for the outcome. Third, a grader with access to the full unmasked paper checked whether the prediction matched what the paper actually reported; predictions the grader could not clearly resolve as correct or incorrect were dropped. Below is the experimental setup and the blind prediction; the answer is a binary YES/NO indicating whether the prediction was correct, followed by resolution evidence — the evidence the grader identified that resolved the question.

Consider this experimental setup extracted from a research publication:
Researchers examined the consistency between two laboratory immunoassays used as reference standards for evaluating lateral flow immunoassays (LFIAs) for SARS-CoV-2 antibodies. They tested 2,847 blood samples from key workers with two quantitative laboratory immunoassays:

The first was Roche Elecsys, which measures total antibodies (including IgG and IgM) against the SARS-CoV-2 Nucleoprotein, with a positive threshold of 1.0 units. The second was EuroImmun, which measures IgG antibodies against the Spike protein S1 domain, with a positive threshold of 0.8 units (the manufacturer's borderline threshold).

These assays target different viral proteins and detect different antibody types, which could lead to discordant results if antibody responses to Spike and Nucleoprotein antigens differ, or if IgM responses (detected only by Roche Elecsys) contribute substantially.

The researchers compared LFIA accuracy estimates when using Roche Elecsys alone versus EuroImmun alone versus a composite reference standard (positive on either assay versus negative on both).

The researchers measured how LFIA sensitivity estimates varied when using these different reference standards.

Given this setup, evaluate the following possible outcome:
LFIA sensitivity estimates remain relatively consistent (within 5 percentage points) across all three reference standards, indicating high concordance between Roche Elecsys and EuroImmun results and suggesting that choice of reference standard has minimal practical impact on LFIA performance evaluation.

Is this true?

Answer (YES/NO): YES